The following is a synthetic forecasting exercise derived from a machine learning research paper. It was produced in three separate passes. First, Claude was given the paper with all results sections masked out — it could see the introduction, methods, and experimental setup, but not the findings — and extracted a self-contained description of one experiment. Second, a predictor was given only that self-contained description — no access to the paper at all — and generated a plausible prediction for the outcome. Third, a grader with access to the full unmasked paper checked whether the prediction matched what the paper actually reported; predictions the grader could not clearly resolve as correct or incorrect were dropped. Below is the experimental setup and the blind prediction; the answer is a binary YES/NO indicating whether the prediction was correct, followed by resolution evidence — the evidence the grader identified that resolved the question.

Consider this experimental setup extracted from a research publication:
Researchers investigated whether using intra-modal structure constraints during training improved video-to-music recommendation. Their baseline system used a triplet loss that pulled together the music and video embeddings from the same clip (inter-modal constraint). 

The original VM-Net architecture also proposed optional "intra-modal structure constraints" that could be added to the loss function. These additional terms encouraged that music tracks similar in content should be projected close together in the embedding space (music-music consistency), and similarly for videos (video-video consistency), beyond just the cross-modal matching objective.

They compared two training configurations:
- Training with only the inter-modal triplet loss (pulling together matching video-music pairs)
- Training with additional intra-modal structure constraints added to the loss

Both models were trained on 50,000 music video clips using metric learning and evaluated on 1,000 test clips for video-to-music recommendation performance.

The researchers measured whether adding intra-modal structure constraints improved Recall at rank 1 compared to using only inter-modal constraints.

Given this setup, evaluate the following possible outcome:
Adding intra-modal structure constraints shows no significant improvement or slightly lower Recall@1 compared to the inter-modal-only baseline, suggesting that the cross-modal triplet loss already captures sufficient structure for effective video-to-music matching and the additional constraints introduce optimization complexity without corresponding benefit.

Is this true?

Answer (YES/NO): YES